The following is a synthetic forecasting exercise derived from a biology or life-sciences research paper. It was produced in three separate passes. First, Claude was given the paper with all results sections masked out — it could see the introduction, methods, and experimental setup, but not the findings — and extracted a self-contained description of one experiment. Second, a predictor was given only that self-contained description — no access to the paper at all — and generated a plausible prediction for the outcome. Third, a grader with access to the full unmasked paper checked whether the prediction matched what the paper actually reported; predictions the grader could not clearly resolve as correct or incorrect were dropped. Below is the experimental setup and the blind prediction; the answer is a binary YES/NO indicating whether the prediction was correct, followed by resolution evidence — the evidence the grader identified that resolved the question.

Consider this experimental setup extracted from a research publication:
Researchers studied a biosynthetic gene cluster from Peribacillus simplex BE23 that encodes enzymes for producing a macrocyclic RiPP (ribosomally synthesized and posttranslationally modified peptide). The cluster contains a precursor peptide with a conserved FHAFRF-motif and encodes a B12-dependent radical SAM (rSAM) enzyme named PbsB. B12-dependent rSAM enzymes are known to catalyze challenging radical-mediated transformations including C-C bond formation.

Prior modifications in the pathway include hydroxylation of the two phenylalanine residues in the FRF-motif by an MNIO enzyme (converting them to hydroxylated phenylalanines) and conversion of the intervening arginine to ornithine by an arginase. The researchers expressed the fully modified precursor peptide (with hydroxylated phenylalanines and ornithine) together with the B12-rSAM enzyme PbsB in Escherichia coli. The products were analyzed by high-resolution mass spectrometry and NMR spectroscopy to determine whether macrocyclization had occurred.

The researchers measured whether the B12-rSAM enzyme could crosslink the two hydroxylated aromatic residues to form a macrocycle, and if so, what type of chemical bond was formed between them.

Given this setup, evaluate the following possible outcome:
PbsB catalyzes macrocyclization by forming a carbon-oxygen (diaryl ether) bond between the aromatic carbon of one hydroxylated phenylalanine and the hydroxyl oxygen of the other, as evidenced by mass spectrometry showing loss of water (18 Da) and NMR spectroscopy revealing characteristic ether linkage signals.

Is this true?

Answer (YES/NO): NO